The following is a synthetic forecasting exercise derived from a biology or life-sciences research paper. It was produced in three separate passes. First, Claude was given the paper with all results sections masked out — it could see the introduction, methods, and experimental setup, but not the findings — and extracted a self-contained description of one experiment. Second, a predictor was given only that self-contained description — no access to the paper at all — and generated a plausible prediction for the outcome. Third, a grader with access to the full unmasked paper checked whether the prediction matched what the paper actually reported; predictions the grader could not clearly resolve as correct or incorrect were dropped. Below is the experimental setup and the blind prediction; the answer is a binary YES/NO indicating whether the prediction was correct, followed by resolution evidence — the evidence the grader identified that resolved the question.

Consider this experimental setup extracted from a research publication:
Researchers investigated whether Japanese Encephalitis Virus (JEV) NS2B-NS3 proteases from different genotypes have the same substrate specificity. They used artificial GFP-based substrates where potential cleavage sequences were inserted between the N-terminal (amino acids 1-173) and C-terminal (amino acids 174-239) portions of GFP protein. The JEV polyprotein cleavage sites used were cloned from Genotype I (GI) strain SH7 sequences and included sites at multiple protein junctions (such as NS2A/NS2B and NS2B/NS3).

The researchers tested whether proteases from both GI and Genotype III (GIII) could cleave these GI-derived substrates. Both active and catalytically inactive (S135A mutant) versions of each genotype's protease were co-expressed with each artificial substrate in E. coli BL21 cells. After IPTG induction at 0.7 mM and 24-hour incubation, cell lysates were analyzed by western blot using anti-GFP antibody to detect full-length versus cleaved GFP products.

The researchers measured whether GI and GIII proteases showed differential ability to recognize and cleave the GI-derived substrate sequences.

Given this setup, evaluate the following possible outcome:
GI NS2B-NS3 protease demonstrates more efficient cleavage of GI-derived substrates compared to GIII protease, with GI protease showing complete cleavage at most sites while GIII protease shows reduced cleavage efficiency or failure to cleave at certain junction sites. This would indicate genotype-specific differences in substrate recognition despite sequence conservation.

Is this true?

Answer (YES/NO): NO